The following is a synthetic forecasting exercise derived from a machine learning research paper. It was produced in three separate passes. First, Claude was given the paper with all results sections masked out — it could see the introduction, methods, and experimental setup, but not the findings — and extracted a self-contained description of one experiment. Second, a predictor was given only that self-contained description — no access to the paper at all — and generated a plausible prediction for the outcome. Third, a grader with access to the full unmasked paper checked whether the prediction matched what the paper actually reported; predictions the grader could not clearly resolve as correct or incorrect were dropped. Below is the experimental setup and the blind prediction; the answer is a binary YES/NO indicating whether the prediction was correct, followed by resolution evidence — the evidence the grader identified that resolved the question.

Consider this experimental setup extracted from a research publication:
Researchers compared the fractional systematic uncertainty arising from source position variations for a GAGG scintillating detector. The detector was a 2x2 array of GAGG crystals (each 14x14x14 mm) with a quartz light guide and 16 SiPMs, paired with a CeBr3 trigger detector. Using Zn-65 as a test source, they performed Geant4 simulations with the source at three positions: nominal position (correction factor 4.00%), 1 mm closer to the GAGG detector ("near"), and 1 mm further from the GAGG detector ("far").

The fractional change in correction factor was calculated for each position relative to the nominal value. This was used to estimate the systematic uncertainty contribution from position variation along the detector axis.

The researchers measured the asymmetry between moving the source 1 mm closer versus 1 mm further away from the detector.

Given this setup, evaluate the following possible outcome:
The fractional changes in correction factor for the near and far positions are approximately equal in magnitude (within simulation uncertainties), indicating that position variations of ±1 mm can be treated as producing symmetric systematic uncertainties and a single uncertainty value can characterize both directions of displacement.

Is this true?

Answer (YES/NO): NO